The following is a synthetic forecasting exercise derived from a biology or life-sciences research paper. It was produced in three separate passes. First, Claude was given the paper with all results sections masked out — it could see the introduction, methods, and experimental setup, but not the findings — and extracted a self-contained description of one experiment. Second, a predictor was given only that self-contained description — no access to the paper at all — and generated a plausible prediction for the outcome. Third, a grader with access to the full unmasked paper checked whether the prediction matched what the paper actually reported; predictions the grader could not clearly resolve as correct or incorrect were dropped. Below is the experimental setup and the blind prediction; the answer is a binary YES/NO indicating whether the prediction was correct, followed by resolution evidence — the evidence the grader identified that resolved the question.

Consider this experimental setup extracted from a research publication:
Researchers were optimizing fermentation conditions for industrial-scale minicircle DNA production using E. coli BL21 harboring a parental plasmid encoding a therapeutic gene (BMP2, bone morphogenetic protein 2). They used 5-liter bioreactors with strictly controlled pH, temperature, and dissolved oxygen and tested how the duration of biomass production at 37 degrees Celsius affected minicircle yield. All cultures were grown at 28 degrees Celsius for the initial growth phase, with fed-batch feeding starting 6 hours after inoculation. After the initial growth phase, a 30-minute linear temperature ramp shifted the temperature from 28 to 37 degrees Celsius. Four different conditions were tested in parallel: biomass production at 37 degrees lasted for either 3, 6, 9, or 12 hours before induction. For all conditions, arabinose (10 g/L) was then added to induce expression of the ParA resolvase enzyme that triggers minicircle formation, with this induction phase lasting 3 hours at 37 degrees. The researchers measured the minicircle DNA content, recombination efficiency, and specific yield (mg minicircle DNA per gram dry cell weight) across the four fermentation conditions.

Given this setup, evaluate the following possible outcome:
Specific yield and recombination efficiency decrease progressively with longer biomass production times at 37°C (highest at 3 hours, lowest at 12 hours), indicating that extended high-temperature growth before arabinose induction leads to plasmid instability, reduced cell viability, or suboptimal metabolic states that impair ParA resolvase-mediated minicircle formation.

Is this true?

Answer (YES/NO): YES